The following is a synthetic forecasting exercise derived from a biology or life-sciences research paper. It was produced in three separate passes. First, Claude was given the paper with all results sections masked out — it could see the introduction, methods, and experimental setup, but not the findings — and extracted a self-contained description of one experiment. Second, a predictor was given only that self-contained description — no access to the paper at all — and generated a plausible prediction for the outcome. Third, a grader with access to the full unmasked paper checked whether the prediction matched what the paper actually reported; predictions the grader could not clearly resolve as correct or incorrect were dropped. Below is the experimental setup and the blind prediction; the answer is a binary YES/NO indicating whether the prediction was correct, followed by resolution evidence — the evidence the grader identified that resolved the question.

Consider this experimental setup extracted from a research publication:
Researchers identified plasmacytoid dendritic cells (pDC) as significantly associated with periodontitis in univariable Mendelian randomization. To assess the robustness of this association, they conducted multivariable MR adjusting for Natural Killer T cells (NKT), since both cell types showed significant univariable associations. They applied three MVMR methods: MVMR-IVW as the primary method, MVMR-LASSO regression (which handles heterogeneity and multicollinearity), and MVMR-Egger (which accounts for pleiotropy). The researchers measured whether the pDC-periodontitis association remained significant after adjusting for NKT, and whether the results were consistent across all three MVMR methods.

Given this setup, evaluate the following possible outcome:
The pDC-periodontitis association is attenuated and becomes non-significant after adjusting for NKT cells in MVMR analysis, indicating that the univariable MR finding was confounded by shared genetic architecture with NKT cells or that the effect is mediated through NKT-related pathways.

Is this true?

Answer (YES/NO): NO